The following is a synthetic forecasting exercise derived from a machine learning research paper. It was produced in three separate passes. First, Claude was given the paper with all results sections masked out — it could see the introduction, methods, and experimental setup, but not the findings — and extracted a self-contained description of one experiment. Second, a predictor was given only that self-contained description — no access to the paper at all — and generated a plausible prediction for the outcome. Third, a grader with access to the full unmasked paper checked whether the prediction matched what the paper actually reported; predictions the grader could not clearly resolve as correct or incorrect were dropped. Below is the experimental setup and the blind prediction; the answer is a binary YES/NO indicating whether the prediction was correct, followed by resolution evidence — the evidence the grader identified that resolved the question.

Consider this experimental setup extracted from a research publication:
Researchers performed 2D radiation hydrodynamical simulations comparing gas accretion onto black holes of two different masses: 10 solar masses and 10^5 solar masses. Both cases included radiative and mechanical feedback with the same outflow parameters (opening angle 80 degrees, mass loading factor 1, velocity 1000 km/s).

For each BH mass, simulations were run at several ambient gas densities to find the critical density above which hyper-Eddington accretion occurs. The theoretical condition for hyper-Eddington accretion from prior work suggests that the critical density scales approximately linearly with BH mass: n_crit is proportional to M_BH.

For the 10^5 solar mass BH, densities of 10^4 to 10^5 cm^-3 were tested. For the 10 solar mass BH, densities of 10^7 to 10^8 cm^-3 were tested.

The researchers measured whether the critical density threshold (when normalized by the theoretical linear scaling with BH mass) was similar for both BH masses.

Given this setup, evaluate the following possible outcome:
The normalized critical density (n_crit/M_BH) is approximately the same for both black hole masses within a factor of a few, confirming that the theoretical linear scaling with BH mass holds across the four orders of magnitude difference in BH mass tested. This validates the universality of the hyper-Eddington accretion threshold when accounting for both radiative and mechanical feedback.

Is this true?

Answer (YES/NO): NO